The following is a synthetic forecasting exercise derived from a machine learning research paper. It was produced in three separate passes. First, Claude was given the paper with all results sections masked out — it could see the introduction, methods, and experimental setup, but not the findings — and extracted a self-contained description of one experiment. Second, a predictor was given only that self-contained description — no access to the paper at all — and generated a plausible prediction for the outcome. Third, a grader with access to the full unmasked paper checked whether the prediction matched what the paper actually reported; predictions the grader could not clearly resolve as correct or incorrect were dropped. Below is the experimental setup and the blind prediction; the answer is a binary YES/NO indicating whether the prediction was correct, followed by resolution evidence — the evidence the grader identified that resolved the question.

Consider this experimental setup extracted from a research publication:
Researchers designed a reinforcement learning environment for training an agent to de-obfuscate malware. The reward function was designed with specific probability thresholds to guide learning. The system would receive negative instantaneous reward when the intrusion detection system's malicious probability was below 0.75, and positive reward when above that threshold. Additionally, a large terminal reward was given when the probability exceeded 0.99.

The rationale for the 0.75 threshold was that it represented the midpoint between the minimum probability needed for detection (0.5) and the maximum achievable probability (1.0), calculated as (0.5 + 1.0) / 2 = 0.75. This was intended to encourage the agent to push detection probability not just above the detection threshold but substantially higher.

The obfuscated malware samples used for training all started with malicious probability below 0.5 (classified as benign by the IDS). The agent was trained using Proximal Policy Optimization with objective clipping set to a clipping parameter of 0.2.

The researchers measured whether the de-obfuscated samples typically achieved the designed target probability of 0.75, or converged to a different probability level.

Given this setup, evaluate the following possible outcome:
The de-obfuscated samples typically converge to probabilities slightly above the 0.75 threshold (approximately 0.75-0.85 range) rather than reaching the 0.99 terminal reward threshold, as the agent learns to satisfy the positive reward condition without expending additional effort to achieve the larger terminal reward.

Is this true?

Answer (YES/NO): NO